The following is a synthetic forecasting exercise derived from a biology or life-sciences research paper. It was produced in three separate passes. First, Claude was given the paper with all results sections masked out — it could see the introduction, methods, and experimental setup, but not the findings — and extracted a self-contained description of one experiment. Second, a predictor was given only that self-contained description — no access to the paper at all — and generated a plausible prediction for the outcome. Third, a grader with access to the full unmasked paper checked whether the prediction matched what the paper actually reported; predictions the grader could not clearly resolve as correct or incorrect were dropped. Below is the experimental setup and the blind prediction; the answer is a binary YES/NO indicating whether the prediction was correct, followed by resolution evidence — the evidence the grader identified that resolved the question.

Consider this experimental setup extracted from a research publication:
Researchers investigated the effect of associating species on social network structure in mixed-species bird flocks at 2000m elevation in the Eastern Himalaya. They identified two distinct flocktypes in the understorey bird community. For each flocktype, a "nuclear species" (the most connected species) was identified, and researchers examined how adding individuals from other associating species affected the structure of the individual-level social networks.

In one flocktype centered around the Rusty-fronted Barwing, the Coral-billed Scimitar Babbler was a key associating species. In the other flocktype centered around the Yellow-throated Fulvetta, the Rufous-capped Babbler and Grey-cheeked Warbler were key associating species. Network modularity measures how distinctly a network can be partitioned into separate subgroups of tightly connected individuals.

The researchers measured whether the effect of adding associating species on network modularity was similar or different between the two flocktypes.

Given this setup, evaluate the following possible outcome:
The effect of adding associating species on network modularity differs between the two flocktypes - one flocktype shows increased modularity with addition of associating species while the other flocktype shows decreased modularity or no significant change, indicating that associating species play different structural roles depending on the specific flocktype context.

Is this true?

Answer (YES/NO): YES